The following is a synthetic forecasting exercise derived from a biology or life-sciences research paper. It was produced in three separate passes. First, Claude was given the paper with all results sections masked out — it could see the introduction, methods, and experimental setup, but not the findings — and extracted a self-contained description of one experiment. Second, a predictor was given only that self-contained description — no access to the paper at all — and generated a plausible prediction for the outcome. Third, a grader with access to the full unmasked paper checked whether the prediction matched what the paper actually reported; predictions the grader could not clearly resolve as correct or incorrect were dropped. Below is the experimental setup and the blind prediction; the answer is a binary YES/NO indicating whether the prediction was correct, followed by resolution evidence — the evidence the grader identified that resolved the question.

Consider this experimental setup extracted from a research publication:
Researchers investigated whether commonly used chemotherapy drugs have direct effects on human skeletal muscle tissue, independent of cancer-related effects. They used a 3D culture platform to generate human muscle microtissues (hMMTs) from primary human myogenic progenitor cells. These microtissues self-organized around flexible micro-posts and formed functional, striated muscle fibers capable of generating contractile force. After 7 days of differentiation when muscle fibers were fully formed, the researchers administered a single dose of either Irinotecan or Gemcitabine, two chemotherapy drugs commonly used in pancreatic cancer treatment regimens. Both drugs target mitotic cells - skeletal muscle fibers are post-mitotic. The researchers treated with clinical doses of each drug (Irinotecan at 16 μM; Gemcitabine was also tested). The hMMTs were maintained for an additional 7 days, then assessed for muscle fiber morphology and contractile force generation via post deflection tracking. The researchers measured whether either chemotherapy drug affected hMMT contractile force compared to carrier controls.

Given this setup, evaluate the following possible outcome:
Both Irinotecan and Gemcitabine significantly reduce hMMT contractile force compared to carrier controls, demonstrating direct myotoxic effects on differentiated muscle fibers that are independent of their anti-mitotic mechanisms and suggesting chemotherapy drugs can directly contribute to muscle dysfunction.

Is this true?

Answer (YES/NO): NO